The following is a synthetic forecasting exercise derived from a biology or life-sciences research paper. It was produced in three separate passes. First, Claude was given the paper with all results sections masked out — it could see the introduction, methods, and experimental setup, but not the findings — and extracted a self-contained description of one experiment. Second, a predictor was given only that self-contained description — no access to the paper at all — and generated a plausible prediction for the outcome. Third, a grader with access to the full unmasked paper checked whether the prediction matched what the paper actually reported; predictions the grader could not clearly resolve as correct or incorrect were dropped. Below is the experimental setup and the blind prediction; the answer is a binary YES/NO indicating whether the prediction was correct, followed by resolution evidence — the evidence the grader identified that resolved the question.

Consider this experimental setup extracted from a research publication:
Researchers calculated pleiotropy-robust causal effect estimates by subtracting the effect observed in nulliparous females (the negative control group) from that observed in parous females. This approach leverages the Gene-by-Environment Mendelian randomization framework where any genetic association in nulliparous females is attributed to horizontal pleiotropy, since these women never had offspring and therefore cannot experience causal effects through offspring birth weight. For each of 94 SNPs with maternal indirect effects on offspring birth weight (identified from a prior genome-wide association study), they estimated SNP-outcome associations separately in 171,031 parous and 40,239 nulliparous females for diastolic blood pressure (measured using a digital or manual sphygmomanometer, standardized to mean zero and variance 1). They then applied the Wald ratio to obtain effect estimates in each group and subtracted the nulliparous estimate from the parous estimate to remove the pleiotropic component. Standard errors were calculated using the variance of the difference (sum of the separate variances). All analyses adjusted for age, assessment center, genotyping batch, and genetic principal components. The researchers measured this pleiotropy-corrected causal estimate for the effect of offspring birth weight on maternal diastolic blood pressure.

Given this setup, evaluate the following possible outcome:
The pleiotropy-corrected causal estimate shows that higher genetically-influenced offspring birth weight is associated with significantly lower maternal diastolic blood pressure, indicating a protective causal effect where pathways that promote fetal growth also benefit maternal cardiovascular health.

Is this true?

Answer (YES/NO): NO